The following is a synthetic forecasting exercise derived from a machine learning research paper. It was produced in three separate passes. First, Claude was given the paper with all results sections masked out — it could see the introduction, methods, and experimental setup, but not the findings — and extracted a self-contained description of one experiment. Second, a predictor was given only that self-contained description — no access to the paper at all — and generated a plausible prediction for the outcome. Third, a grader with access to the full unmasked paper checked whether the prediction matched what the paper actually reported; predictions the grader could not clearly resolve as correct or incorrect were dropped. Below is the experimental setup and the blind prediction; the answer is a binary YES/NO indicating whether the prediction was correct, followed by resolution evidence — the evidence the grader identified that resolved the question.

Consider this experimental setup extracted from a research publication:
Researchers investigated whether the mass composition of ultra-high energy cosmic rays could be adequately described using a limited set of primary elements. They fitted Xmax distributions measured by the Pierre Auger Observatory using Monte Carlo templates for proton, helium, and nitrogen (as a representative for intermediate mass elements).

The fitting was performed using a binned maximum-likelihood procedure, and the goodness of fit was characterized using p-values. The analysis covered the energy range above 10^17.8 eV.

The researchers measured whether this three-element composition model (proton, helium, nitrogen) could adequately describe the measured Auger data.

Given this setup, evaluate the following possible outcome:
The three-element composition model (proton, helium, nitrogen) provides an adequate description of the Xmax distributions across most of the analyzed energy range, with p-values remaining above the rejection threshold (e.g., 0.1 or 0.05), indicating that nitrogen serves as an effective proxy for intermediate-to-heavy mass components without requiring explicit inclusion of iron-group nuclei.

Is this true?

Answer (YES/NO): YES